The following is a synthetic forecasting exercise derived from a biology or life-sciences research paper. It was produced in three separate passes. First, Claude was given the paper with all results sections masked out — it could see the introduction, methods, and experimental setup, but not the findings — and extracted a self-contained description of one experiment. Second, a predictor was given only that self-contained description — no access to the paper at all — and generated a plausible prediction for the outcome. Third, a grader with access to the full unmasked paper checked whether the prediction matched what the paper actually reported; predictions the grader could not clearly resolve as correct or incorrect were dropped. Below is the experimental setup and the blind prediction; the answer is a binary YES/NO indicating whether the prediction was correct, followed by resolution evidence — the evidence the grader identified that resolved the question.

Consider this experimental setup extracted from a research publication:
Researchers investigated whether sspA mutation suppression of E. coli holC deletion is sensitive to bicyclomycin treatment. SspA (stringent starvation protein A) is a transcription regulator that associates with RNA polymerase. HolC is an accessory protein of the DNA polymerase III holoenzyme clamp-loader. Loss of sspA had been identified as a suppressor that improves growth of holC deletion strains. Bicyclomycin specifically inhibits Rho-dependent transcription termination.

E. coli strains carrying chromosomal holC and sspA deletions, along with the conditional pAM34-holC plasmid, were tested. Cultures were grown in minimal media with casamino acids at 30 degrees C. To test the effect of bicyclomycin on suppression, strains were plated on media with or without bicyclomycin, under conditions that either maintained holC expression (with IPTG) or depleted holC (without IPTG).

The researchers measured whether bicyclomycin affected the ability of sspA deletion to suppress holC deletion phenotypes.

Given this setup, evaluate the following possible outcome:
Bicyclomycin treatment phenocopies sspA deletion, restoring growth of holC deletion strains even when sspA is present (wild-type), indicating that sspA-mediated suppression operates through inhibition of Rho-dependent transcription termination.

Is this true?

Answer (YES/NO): NO